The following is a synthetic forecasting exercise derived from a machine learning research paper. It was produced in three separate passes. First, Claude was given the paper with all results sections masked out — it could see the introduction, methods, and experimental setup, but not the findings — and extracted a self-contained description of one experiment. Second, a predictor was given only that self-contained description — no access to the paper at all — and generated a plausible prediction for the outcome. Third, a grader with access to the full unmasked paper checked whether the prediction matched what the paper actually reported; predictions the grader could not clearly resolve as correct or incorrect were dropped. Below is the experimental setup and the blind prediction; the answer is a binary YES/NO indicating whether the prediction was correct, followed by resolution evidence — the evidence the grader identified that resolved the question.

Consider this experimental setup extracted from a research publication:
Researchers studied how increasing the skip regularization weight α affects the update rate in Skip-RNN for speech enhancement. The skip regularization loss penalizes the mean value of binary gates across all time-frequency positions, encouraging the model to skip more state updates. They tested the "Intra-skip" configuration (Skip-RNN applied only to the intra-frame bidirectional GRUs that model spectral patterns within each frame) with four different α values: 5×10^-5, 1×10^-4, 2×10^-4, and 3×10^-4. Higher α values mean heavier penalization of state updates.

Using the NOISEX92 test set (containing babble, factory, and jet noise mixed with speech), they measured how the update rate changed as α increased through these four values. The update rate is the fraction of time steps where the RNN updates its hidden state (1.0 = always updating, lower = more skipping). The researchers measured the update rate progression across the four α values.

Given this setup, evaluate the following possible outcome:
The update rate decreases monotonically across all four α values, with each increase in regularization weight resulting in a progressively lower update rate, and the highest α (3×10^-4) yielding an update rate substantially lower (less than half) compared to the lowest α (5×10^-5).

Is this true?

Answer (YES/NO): YES